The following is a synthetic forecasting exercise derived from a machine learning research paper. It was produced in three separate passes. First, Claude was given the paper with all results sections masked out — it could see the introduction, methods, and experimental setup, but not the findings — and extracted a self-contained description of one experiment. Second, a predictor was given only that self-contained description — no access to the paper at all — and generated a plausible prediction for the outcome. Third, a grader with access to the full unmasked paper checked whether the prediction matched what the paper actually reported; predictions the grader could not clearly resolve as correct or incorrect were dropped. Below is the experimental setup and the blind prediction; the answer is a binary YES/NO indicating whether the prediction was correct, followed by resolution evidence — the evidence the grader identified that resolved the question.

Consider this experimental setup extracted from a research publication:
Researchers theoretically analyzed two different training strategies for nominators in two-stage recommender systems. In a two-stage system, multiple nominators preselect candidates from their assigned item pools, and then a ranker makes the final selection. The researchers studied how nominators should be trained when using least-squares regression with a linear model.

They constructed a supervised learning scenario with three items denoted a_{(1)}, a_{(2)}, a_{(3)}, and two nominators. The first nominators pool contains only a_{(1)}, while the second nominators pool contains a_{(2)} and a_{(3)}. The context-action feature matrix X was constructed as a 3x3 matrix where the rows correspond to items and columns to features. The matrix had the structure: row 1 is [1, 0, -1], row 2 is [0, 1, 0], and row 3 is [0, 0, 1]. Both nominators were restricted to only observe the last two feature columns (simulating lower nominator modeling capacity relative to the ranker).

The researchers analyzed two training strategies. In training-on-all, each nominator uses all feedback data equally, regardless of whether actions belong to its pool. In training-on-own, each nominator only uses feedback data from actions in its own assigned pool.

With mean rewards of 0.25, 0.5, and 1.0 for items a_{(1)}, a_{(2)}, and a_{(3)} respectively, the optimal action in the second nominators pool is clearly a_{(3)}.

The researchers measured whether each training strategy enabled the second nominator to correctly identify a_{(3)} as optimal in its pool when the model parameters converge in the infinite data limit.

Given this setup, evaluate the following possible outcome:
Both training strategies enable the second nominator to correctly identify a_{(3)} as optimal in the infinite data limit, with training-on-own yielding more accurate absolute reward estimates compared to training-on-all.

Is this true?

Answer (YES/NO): NO